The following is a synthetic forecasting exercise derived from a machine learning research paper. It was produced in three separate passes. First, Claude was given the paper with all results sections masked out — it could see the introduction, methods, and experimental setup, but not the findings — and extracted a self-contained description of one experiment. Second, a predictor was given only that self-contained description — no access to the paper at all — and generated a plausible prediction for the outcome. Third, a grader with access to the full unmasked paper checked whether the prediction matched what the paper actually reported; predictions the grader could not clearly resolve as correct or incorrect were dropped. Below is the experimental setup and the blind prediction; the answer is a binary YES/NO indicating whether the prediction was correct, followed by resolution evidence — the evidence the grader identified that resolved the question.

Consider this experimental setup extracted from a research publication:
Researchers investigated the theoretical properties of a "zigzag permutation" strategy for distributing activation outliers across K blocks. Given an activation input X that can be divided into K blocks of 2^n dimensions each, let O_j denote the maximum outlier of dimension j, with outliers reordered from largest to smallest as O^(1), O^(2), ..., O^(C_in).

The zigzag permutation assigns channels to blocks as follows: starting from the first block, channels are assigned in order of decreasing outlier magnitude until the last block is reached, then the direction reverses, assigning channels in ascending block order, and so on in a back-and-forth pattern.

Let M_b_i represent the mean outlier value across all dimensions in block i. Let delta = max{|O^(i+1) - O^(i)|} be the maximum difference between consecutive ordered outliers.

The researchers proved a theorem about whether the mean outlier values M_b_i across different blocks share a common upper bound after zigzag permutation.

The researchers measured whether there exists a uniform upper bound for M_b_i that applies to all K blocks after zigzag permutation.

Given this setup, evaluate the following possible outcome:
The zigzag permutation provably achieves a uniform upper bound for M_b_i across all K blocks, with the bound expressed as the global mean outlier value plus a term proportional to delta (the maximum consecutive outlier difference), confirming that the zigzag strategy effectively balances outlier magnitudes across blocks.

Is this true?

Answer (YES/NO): NO